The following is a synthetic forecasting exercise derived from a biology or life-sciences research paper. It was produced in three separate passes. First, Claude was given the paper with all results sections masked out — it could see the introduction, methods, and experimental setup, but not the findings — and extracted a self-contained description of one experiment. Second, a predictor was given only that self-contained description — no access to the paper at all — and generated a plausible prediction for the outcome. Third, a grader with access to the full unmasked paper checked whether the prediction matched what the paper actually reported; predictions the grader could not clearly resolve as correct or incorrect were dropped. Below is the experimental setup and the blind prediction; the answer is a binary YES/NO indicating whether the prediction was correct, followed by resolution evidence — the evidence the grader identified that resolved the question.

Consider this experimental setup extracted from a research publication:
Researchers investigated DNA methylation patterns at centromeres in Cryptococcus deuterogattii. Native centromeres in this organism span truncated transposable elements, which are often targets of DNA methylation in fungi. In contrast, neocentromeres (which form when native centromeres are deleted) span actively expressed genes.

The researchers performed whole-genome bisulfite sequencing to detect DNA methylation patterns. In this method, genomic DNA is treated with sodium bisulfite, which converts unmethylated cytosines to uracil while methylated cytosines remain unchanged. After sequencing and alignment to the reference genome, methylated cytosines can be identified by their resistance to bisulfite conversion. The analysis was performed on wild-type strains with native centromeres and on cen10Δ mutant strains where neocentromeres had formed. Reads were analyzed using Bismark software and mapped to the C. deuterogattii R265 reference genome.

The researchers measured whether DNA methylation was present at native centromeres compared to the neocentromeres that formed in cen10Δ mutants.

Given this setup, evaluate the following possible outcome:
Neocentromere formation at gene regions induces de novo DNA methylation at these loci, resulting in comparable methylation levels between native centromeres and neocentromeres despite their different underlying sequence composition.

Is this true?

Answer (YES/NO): NO